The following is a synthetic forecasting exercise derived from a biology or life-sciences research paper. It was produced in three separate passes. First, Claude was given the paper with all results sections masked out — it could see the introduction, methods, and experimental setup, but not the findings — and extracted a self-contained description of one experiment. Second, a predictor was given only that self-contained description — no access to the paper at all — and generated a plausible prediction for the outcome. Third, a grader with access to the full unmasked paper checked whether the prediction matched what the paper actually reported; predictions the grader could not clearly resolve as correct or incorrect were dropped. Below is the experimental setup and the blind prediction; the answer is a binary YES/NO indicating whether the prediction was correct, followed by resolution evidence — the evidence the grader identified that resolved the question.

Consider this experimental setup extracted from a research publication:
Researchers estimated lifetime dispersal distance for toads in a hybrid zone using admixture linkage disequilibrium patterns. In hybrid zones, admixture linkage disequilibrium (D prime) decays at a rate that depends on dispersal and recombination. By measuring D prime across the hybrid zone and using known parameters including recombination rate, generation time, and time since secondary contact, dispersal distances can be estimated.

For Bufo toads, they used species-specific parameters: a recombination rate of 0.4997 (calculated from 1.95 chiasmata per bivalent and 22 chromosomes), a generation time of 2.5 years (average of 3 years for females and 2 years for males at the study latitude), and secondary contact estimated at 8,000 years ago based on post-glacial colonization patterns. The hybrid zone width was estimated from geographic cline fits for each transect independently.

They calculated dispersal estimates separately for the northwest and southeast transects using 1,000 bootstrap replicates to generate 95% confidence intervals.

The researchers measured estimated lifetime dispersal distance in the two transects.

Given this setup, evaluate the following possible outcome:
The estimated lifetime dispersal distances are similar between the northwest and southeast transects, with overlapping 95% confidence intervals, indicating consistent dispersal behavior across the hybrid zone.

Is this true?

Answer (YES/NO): NO